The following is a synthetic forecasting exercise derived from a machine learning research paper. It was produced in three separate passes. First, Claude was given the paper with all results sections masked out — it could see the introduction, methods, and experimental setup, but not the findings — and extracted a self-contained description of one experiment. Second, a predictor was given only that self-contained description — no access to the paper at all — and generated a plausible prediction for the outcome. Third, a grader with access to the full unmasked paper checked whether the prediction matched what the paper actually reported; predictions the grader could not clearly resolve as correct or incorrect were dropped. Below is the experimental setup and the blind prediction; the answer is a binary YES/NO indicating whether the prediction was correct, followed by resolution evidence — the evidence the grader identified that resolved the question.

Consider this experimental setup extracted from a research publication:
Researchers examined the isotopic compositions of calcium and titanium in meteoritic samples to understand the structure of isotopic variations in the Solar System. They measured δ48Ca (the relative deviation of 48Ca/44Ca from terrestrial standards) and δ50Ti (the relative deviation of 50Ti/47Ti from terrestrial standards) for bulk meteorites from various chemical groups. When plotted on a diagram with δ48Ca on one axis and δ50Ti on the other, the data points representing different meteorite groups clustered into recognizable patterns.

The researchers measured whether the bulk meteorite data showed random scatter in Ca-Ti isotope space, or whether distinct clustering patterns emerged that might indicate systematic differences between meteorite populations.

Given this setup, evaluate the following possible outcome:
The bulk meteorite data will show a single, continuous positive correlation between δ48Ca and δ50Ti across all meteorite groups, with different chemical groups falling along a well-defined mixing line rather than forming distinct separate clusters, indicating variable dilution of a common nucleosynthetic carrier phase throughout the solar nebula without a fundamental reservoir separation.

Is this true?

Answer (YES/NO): NO